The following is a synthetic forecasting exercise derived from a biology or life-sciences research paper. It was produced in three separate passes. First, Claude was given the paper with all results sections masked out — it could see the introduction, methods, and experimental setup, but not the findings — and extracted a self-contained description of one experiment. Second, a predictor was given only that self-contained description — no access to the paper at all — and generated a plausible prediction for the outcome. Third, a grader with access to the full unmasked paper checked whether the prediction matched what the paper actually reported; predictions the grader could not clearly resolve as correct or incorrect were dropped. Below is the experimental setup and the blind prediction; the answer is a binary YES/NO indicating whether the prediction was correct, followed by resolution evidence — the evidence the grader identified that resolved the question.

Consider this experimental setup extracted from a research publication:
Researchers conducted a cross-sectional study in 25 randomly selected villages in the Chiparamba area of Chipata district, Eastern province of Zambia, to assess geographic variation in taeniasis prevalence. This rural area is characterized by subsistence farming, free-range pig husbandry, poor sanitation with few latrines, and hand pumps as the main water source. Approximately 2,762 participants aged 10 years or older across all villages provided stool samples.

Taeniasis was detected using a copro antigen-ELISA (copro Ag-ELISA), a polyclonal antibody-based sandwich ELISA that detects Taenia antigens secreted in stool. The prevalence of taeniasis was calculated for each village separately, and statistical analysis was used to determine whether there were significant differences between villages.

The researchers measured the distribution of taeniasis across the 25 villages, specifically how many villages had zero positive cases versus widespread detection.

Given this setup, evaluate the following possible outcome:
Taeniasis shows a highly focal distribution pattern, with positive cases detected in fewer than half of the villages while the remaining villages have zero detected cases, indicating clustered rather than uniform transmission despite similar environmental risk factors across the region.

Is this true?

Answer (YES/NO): NO